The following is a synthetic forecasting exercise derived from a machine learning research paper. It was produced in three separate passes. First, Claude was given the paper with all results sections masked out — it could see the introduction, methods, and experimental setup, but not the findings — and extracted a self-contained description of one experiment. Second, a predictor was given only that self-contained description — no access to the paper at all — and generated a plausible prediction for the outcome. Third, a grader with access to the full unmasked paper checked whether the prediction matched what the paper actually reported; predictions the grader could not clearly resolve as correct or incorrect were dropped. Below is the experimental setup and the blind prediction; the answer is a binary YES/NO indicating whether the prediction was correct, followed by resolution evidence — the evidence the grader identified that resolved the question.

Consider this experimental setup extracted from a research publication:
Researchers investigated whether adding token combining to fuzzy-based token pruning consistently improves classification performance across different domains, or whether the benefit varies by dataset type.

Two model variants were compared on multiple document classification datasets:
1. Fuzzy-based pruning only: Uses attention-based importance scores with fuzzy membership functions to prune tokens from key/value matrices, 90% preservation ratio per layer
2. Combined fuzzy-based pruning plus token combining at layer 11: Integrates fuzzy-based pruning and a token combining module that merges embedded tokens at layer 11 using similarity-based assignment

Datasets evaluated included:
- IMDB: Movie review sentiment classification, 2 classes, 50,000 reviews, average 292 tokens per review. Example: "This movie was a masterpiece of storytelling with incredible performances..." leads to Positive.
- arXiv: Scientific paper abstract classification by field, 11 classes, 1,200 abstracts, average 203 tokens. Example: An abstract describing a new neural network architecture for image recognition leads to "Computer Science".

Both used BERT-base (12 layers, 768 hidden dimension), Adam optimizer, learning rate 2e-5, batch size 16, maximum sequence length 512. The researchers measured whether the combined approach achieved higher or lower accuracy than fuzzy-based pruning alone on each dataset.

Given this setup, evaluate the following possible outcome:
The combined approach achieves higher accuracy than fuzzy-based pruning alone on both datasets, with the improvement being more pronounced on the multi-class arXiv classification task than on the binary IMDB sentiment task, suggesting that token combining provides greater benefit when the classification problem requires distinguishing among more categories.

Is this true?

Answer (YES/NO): NO